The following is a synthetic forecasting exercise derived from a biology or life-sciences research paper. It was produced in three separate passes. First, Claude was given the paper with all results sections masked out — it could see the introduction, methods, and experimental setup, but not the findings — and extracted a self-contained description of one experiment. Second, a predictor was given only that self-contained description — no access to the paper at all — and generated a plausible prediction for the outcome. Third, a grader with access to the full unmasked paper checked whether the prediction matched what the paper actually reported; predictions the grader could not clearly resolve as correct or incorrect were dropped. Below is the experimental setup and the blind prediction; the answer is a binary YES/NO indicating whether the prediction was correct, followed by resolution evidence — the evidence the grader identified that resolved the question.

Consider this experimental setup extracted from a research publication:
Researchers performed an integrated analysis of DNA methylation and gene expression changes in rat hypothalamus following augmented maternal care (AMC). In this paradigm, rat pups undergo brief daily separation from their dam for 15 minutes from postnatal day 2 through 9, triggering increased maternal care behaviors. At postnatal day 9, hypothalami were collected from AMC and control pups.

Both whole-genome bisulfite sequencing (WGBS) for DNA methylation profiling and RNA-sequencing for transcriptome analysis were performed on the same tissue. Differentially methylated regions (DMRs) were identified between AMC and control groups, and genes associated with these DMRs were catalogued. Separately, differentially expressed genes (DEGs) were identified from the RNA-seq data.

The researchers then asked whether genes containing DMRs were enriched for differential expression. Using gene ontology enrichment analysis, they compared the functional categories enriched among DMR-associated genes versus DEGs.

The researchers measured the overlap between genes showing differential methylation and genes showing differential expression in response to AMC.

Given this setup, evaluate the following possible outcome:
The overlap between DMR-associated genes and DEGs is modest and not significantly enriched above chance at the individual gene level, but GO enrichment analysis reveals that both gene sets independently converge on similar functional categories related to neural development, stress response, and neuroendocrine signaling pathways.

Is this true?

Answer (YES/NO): NO